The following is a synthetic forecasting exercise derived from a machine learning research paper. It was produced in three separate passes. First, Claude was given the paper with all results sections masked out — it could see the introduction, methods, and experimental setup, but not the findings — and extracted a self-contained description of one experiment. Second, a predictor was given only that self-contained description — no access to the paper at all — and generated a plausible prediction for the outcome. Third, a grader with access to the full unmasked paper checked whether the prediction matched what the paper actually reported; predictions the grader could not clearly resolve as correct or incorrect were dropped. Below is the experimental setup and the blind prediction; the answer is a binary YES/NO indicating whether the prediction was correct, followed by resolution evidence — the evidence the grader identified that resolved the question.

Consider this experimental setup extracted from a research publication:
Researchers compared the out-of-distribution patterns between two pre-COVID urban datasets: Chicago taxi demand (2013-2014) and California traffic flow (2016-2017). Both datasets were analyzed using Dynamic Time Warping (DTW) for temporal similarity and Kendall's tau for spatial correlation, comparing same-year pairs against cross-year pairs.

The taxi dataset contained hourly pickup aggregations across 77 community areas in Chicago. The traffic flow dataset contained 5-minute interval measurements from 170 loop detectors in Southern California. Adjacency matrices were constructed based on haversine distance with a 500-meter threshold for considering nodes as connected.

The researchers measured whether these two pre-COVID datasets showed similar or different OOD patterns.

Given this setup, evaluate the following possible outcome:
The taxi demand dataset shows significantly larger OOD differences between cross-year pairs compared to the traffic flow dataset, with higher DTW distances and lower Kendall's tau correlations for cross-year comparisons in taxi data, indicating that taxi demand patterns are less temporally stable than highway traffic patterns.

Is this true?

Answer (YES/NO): NO